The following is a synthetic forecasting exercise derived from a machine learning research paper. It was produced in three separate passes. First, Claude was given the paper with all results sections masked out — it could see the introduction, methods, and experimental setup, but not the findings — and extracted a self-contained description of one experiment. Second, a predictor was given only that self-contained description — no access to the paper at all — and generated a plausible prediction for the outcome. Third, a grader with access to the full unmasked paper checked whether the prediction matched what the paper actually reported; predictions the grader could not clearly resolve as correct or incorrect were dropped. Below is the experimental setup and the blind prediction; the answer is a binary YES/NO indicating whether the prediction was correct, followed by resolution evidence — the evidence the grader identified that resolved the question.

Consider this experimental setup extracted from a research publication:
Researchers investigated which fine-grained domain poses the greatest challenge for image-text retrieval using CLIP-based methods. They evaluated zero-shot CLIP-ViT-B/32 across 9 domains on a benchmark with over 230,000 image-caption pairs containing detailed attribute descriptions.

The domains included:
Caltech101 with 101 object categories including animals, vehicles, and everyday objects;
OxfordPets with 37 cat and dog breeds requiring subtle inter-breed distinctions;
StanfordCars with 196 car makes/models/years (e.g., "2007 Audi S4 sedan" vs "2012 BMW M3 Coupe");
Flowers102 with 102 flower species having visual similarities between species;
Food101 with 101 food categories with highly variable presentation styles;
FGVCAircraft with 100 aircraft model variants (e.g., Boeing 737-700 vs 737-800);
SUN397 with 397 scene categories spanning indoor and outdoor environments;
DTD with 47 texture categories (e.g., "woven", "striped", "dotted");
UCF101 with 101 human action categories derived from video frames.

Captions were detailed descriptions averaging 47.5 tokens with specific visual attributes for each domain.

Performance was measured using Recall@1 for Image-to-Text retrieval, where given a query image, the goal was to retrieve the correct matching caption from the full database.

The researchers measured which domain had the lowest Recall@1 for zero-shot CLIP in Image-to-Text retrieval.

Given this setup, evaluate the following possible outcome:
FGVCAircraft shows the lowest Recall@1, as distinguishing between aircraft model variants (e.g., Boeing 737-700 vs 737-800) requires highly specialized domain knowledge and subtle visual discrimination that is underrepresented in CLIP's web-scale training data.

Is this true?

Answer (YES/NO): NO